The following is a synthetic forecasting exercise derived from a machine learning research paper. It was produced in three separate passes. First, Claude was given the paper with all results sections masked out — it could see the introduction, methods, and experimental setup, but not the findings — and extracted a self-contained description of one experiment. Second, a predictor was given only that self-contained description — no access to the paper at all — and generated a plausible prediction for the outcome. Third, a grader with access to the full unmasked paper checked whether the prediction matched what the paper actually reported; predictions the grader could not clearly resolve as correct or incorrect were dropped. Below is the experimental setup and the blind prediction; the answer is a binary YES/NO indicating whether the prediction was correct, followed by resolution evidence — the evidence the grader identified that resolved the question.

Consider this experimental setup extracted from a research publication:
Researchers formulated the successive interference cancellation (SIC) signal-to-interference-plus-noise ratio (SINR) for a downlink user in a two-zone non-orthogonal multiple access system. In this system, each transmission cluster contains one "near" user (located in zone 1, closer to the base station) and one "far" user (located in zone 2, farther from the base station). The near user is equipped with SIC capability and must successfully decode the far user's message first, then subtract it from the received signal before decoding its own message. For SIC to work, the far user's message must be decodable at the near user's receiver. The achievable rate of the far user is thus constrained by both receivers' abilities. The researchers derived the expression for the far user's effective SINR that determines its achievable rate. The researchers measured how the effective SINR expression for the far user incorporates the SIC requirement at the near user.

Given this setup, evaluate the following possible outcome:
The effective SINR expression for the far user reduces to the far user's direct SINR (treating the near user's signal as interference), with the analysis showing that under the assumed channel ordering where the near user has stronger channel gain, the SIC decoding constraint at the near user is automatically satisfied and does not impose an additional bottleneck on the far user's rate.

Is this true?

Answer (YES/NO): NO